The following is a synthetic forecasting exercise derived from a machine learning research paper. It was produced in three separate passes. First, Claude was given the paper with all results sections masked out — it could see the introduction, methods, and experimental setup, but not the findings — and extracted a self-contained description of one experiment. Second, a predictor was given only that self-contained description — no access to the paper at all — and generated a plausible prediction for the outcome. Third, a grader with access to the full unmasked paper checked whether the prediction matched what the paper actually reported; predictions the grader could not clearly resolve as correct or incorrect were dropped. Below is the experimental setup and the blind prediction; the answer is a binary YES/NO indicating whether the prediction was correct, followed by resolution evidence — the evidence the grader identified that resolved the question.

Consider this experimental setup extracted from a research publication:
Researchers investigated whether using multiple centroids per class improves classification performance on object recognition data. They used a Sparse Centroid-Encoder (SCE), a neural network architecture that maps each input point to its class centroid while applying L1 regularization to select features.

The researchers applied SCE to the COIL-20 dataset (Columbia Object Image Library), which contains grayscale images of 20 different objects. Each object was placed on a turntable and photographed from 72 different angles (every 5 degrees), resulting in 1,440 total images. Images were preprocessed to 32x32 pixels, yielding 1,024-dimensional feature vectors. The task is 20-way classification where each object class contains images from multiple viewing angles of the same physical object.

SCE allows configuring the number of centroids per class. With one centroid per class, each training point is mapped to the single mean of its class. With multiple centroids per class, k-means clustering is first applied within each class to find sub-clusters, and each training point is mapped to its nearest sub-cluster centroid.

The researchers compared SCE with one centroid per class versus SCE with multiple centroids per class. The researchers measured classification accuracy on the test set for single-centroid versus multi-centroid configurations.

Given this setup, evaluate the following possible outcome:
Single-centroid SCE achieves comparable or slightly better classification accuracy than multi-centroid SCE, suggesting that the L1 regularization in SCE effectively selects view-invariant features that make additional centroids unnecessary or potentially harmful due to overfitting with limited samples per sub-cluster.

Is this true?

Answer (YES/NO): YES